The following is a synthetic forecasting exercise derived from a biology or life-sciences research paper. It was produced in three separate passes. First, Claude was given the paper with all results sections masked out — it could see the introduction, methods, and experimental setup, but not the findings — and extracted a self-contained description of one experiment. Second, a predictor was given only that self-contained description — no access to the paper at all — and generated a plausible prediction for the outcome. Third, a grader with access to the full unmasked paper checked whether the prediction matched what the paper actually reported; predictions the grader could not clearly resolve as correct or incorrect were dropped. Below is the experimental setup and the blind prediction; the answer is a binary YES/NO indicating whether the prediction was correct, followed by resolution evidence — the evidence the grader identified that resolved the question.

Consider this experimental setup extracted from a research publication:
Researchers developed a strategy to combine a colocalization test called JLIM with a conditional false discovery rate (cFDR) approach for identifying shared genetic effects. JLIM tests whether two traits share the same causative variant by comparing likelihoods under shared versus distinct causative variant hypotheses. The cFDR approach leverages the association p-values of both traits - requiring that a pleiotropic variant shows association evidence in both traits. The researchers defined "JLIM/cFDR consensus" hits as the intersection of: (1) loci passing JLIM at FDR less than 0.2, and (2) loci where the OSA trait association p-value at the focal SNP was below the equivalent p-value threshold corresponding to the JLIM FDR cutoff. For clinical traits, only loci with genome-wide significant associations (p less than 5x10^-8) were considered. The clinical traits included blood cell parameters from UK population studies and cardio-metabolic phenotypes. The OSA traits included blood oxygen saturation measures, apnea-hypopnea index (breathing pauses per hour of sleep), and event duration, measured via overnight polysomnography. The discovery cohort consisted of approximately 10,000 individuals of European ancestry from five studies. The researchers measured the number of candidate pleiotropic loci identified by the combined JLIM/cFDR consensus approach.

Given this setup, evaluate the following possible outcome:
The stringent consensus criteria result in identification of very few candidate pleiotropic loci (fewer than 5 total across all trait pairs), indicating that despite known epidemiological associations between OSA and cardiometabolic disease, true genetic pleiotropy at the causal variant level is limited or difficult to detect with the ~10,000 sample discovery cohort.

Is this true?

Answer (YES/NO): NO